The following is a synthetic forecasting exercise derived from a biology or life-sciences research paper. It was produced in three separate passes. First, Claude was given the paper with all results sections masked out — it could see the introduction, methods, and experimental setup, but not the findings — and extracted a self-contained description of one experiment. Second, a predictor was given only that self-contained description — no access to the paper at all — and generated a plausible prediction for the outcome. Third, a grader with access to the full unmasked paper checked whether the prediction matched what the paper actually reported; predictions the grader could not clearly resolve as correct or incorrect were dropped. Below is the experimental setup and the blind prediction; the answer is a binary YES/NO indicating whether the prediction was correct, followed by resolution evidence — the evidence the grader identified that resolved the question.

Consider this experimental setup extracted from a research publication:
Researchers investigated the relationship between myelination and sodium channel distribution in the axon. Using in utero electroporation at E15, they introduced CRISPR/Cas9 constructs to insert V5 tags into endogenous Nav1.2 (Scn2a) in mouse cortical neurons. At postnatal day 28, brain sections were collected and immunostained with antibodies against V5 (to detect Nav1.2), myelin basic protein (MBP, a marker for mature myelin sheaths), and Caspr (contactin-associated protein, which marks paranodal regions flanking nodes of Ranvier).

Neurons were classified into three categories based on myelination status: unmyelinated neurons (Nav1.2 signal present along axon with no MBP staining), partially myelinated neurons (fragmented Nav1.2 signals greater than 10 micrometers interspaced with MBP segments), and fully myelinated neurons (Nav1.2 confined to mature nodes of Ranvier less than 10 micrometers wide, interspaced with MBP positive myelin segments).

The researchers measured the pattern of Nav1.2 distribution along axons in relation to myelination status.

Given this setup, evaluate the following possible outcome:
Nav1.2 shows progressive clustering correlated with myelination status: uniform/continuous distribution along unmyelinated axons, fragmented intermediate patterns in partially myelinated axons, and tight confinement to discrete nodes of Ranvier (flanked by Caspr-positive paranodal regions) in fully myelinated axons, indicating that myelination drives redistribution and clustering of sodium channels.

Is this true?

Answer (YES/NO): NO